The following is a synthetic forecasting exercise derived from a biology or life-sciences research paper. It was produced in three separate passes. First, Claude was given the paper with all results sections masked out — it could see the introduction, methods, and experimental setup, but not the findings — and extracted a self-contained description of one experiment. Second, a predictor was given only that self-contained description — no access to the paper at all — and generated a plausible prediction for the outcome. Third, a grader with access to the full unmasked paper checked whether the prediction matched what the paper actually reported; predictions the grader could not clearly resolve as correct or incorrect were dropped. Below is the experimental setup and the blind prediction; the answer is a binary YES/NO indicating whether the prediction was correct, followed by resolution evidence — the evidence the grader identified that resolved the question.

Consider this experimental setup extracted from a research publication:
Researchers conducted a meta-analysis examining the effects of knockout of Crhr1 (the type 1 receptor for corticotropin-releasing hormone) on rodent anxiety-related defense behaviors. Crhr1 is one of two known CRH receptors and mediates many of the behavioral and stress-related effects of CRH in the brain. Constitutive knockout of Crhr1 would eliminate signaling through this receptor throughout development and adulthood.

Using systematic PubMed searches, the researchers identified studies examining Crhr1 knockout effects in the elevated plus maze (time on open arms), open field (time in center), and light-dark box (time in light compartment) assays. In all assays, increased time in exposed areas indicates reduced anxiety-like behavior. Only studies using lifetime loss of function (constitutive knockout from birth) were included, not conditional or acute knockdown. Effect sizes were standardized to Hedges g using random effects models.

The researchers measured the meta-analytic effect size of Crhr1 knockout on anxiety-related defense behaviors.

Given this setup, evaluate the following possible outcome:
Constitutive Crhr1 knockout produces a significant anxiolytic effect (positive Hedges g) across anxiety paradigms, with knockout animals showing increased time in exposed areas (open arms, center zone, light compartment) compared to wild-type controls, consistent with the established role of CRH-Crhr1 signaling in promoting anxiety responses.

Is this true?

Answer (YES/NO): NO